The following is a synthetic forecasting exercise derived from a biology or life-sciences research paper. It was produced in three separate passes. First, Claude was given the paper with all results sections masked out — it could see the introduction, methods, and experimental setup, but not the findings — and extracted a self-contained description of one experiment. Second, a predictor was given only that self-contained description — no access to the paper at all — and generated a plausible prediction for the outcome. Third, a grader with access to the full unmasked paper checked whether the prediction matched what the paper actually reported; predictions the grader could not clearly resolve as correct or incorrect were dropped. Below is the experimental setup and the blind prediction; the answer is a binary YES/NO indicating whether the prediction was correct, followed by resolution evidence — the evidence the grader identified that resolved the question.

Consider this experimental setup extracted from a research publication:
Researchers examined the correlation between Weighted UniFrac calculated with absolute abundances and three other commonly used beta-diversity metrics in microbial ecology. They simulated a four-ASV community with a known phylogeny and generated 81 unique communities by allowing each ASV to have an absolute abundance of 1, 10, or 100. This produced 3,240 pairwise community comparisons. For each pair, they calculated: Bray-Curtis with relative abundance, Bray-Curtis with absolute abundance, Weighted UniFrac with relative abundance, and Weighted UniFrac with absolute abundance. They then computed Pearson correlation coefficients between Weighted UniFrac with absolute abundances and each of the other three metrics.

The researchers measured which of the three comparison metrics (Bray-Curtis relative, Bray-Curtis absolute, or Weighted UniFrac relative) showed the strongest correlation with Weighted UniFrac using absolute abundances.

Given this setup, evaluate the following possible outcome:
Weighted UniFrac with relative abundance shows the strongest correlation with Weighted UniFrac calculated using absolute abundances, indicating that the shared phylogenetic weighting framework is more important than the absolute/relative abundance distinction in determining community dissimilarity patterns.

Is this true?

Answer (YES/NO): NO